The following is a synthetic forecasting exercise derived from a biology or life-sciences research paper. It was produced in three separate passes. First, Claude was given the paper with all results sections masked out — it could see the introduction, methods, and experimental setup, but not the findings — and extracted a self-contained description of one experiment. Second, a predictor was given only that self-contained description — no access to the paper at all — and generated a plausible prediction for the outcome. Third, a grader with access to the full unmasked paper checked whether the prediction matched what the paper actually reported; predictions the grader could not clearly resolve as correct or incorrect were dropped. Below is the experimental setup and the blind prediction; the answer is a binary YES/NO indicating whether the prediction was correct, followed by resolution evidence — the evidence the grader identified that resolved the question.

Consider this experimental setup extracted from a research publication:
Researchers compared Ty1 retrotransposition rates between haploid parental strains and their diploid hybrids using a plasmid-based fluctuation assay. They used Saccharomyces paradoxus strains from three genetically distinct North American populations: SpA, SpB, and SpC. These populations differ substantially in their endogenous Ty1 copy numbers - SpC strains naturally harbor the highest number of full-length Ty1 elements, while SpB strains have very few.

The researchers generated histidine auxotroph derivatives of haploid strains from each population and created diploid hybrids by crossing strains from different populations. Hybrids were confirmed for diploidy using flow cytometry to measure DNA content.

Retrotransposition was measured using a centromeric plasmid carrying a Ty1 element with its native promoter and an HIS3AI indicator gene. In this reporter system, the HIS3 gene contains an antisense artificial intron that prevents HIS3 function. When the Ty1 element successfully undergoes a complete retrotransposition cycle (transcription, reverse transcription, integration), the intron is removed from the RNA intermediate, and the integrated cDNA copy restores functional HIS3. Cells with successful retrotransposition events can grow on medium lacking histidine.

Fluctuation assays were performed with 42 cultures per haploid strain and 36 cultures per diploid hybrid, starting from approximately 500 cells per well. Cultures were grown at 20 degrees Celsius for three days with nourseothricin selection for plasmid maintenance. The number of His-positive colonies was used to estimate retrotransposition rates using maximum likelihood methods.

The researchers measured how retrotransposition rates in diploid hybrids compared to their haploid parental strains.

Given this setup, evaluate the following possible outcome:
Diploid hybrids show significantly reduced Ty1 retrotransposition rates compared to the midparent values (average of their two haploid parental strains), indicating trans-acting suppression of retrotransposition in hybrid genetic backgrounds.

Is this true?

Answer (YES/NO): NO